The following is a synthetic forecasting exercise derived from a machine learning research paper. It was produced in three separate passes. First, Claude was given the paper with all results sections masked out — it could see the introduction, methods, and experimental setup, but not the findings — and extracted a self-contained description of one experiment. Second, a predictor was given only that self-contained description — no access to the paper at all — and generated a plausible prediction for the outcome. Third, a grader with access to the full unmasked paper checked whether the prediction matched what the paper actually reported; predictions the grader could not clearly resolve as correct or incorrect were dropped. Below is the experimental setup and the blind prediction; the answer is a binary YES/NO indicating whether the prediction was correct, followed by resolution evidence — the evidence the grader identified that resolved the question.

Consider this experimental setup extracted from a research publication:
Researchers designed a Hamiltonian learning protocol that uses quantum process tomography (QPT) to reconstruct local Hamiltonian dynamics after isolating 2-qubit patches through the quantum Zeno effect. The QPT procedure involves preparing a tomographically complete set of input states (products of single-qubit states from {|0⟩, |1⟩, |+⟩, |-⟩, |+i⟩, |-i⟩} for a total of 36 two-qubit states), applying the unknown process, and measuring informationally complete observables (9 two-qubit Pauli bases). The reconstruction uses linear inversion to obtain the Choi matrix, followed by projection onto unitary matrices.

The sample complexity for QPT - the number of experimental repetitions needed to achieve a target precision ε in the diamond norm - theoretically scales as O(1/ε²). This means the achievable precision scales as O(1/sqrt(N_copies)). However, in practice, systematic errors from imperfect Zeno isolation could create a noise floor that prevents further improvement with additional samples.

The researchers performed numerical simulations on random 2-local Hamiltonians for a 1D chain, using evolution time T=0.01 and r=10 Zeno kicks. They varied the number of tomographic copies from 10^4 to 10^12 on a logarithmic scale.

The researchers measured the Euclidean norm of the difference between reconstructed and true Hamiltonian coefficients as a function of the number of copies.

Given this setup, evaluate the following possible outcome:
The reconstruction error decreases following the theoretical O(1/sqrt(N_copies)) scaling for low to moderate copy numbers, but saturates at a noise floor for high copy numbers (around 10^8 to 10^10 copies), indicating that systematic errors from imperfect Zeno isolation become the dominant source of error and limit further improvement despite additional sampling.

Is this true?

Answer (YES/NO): NO